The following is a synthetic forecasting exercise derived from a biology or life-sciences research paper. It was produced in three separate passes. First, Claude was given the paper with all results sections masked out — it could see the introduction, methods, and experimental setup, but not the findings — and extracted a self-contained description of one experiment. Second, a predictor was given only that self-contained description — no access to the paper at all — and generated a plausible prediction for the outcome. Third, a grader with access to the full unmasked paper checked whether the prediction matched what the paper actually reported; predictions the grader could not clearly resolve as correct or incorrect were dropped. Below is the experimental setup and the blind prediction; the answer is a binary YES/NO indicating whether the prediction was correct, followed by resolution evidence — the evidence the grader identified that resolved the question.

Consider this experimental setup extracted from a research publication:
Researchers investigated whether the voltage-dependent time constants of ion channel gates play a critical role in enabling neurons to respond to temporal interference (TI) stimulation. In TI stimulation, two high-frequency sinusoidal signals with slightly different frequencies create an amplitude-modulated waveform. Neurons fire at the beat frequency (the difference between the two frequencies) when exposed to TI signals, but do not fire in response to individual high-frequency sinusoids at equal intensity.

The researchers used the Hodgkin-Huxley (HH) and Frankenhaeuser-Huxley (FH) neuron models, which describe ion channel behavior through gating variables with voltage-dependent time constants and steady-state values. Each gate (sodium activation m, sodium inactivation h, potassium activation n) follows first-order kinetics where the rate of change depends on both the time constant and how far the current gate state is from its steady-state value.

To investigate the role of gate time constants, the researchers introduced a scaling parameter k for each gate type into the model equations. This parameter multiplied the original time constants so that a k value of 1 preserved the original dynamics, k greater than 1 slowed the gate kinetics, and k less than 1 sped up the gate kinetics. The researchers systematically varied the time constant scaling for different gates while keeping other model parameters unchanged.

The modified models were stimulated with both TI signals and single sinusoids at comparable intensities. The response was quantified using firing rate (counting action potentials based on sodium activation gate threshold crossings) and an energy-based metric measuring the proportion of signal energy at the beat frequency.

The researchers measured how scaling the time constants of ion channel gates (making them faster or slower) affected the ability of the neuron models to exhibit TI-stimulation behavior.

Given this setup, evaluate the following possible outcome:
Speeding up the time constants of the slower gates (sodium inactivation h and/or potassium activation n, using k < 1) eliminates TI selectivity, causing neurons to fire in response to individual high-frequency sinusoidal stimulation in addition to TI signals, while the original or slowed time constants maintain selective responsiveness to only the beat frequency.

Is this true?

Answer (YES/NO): NO